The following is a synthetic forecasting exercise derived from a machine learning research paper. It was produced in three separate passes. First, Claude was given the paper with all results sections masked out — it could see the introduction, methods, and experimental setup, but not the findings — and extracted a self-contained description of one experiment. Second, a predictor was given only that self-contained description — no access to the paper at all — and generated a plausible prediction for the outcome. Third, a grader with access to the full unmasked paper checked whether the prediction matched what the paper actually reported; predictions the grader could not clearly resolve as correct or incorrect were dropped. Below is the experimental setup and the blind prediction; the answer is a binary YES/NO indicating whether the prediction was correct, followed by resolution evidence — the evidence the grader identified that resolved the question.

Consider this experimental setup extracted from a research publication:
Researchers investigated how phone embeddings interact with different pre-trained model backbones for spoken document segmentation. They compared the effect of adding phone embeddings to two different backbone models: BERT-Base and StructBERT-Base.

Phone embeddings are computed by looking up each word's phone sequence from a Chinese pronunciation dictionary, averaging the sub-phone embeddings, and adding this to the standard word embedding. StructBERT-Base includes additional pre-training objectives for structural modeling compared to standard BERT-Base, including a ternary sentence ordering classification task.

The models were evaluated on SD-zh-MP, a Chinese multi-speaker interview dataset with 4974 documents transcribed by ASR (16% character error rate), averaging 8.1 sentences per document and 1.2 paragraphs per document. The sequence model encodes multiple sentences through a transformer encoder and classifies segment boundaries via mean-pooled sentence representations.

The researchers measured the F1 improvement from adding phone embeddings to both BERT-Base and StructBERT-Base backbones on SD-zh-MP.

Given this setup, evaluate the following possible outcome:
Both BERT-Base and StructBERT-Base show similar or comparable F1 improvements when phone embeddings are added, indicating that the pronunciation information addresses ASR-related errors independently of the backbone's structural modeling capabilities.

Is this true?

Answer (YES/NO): NO